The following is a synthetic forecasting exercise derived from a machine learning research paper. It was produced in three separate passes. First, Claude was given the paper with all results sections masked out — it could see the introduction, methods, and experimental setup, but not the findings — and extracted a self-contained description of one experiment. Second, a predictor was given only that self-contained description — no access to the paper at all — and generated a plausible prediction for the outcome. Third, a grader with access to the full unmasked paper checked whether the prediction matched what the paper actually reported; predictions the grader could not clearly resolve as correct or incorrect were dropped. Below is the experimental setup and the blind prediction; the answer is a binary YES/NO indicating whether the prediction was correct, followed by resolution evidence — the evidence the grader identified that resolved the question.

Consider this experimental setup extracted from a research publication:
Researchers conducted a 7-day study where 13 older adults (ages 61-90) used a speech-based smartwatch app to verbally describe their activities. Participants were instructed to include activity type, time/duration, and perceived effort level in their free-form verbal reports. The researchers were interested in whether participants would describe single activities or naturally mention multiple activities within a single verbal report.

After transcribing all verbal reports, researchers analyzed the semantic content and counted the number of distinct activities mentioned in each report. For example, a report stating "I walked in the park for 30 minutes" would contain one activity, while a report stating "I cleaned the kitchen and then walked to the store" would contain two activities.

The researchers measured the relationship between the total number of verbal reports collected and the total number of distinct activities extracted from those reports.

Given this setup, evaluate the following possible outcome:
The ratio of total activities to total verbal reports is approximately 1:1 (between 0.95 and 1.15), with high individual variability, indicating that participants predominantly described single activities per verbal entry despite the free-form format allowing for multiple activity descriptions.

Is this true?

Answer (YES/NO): NO